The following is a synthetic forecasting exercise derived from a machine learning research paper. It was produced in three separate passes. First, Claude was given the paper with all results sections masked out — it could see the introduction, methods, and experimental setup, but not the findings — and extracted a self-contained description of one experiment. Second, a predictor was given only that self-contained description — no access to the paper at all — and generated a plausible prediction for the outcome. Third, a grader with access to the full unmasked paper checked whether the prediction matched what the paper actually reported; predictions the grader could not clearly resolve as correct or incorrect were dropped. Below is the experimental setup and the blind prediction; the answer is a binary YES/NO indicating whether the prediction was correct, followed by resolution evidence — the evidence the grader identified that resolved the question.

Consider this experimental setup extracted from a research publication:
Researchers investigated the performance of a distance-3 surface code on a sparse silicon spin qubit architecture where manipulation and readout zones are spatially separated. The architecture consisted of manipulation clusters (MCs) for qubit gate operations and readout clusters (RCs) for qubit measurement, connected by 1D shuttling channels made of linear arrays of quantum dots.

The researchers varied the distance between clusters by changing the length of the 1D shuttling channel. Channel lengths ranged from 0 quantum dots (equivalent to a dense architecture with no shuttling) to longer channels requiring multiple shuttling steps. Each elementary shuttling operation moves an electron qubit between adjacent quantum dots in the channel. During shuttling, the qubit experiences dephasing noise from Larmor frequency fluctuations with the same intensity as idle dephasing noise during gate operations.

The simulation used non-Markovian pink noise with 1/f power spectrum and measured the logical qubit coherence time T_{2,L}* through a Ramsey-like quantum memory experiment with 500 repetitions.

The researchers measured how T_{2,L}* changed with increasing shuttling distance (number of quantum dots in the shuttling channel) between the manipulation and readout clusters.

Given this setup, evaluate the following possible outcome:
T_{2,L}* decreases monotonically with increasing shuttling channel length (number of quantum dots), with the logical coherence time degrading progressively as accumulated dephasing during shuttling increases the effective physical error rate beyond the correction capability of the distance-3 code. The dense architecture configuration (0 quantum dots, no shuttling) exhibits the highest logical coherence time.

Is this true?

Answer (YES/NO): YES